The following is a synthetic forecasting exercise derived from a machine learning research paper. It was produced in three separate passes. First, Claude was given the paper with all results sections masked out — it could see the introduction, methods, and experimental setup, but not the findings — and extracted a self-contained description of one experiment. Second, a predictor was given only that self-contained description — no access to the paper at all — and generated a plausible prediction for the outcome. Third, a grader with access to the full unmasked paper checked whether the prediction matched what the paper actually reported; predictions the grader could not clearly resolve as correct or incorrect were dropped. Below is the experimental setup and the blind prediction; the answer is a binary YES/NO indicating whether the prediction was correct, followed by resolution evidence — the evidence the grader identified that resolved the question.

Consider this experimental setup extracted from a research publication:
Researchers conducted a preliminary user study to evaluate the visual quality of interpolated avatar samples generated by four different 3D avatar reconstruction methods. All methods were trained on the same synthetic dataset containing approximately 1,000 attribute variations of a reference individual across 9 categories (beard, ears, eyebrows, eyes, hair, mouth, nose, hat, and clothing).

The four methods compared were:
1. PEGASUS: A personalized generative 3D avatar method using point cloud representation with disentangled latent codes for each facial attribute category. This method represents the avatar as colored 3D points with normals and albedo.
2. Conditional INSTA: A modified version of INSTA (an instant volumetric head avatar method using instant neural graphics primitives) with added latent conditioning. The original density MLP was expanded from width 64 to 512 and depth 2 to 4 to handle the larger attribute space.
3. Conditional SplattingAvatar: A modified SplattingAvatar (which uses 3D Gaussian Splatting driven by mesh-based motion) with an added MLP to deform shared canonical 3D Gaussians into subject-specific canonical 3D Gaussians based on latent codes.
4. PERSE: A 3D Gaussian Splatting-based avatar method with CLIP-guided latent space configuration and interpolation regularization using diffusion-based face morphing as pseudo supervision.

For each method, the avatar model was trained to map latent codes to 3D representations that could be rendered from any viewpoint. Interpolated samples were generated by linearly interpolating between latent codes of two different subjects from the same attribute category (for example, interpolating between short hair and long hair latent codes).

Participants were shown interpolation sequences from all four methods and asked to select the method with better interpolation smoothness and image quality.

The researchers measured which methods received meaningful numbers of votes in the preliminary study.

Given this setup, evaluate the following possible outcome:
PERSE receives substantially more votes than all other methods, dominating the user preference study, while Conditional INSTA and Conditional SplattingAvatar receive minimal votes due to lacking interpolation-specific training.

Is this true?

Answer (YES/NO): NO